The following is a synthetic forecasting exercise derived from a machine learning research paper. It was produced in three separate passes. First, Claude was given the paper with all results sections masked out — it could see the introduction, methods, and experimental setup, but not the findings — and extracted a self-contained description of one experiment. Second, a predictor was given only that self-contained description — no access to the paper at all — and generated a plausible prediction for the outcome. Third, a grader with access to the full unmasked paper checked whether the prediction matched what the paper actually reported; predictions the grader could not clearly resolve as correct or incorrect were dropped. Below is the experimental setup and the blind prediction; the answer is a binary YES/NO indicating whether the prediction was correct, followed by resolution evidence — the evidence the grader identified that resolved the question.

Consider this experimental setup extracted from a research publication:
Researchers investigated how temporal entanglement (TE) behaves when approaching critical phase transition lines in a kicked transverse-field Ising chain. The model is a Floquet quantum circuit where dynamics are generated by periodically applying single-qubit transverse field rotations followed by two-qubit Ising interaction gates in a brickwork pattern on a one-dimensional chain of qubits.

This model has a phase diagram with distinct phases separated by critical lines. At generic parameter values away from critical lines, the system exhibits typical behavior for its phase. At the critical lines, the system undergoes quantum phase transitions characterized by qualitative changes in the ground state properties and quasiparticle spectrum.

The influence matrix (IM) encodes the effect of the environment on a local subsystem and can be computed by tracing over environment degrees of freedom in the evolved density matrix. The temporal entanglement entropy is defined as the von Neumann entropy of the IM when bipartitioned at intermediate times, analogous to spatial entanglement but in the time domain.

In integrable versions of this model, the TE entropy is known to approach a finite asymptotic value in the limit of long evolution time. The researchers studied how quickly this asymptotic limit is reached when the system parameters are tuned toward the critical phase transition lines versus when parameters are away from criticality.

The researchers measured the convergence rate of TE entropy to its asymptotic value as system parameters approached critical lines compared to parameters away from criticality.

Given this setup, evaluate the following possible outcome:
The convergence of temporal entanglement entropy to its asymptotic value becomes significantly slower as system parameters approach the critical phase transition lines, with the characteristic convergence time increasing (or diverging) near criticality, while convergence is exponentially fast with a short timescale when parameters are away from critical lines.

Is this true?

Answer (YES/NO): YES